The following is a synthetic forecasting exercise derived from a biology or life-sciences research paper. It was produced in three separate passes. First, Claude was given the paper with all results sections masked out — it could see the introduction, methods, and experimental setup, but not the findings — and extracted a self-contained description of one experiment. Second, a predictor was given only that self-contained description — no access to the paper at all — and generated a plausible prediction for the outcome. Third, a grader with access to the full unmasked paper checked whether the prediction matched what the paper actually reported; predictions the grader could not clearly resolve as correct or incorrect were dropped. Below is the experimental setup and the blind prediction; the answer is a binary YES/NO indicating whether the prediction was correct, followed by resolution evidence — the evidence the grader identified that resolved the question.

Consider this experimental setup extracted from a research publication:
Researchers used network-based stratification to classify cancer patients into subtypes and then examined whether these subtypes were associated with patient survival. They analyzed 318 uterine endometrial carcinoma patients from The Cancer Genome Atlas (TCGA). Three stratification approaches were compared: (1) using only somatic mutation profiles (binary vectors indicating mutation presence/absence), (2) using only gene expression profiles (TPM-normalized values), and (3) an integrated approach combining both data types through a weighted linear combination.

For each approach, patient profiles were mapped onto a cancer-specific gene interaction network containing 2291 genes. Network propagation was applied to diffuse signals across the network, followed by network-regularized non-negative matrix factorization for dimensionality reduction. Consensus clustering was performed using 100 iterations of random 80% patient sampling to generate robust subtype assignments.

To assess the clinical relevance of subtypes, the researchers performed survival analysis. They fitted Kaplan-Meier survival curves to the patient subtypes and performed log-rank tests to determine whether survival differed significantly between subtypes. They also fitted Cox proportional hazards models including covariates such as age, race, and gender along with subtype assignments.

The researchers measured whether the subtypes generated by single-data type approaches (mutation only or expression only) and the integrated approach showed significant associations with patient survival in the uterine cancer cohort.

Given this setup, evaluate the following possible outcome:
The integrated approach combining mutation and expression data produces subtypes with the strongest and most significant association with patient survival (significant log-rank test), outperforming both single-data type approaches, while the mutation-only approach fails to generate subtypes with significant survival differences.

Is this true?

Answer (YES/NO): NO